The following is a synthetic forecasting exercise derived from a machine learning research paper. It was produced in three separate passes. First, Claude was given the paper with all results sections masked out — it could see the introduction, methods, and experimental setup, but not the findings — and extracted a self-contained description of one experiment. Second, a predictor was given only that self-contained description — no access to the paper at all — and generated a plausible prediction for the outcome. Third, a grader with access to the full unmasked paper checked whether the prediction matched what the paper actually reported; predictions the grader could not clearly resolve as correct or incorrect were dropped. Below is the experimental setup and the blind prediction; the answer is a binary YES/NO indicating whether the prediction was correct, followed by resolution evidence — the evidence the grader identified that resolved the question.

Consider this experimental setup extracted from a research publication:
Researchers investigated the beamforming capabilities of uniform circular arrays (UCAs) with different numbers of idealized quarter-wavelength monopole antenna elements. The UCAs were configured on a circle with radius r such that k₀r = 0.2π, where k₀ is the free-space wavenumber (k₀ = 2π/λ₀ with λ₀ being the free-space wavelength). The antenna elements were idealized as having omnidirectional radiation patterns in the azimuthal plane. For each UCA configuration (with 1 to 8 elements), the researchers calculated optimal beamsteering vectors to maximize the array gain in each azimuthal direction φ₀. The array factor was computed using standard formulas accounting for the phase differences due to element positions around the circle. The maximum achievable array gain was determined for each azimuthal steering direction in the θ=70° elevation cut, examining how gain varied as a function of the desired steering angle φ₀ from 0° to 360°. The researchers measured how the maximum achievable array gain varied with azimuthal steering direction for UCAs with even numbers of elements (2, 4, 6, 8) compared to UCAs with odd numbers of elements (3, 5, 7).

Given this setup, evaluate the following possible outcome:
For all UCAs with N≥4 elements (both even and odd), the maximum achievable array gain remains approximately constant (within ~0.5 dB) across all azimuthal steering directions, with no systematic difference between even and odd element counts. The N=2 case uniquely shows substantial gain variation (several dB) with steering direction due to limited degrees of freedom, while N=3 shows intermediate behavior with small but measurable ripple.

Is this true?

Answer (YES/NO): NO